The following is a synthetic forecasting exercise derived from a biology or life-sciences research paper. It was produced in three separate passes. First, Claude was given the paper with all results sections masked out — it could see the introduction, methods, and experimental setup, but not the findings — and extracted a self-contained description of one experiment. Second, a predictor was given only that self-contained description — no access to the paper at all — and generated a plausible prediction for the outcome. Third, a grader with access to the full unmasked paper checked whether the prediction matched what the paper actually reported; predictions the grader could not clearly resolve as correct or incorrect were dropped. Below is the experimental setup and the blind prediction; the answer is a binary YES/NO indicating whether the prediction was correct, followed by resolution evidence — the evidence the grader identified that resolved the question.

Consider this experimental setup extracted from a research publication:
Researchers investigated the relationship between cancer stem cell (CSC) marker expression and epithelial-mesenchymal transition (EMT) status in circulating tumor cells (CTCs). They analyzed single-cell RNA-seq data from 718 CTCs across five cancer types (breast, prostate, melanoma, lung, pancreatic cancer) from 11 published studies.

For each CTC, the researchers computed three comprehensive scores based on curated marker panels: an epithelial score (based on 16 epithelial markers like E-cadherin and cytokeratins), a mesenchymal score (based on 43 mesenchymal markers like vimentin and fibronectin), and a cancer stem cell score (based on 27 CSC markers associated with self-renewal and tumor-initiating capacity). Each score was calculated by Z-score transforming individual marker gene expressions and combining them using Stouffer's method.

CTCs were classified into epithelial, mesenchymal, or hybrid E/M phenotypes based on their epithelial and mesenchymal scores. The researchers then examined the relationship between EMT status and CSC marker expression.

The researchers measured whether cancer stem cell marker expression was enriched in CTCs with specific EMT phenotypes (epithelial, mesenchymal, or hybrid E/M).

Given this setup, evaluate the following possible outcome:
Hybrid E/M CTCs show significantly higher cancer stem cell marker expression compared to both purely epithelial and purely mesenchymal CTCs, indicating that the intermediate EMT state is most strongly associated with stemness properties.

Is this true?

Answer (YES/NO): NO